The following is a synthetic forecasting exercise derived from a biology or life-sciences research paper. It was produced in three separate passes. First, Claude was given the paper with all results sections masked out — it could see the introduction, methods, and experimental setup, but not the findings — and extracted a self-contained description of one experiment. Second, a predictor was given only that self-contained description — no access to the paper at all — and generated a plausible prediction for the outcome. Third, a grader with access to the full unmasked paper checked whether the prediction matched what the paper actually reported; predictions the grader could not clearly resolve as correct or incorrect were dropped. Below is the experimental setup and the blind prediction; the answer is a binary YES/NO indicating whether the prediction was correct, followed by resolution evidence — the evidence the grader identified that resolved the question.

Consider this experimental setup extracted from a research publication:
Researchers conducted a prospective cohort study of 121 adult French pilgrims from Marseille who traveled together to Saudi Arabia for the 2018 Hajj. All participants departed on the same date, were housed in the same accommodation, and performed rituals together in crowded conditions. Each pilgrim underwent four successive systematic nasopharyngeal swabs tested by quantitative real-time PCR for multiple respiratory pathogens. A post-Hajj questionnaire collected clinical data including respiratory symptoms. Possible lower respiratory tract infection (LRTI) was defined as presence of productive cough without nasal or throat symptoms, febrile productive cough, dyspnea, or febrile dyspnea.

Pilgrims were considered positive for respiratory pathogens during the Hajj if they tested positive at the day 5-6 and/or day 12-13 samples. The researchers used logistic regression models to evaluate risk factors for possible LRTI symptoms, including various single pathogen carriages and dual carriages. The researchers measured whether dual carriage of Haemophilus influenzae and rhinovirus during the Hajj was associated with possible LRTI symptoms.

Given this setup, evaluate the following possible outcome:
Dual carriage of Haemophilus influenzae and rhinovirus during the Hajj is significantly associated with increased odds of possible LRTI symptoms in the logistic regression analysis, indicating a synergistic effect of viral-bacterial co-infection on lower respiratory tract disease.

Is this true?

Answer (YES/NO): YES